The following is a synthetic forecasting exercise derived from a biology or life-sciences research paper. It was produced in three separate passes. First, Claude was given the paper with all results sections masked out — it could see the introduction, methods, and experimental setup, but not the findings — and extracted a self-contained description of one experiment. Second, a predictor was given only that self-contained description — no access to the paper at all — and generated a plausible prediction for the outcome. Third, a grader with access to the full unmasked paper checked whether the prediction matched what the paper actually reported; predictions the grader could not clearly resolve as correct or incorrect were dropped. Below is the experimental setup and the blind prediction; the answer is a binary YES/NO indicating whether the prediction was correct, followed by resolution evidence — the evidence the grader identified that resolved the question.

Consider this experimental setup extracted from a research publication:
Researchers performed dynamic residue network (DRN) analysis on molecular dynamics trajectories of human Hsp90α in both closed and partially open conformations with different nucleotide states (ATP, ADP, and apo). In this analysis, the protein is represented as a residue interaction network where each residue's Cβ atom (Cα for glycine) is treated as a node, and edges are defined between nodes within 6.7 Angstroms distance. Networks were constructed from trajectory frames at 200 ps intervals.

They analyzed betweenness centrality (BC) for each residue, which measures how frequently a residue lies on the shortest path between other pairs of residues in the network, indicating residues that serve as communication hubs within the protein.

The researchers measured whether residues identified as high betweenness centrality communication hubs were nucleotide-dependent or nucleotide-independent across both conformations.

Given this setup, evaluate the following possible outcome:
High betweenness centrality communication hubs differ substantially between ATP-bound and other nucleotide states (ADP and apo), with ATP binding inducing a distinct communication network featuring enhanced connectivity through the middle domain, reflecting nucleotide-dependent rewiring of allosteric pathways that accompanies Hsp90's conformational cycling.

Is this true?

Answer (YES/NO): NO